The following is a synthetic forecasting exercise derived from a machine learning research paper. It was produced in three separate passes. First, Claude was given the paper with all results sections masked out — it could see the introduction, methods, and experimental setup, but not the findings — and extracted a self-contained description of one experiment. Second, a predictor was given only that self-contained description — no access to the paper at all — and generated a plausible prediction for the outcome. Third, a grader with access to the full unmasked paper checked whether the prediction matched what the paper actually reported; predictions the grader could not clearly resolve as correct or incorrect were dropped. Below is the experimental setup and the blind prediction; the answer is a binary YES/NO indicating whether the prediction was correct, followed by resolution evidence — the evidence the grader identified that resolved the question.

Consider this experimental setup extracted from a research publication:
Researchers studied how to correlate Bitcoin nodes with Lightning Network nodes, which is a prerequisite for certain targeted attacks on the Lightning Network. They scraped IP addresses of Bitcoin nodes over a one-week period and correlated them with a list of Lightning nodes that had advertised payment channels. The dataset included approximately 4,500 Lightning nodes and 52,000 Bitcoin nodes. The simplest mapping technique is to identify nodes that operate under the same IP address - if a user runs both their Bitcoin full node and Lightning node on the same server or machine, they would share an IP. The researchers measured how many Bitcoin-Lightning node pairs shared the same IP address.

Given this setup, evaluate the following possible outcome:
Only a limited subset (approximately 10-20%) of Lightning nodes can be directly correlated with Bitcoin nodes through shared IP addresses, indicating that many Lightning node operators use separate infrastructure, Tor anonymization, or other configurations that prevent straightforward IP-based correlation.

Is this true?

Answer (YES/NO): NO